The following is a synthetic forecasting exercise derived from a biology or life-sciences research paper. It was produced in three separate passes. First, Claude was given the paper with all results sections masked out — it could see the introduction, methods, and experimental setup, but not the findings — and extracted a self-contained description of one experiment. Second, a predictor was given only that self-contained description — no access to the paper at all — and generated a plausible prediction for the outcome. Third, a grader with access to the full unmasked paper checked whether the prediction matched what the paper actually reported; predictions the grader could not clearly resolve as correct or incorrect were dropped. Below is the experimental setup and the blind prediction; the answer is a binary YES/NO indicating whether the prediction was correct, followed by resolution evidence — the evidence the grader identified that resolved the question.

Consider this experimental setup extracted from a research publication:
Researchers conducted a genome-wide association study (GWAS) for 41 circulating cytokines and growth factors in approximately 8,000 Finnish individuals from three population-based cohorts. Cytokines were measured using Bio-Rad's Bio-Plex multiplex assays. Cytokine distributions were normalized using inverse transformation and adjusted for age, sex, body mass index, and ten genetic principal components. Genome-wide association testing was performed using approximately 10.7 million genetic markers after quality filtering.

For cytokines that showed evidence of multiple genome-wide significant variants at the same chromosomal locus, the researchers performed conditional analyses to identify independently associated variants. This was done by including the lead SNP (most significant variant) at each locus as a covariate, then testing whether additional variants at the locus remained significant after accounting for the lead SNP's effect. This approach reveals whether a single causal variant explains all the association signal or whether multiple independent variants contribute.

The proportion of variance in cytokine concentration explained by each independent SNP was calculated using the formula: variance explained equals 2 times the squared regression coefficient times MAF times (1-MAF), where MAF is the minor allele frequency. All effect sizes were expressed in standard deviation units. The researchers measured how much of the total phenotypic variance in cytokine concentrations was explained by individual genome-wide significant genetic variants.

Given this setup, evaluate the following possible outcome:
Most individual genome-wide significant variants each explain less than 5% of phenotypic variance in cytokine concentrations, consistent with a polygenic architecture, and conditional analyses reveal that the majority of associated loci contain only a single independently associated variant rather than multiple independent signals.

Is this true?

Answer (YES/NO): NO